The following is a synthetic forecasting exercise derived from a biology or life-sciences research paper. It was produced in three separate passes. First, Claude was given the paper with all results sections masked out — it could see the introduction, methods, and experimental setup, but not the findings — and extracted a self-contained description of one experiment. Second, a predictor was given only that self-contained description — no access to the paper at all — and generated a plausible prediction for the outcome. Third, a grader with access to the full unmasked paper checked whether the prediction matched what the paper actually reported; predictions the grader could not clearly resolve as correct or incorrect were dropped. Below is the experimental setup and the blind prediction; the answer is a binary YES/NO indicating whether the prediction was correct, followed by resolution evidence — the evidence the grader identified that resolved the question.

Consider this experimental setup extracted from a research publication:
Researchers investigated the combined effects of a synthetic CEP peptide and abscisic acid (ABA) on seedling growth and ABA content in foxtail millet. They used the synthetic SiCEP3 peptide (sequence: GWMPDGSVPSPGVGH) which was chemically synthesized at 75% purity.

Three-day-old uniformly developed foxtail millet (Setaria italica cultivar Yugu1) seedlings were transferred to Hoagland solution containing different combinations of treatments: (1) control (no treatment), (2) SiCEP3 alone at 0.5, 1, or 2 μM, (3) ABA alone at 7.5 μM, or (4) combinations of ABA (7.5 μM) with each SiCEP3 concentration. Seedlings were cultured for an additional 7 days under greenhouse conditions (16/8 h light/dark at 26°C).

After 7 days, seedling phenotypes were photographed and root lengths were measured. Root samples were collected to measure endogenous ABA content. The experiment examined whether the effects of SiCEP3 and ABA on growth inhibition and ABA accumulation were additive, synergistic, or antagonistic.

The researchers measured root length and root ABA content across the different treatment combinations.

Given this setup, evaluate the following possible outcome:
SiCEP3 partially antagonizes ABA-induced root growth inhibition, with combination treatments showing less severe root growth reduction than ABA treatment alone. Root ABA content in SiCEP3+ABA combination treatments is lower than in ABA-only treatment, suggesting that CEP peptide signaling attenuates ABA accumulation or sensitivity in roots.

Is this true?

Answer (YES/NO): NO